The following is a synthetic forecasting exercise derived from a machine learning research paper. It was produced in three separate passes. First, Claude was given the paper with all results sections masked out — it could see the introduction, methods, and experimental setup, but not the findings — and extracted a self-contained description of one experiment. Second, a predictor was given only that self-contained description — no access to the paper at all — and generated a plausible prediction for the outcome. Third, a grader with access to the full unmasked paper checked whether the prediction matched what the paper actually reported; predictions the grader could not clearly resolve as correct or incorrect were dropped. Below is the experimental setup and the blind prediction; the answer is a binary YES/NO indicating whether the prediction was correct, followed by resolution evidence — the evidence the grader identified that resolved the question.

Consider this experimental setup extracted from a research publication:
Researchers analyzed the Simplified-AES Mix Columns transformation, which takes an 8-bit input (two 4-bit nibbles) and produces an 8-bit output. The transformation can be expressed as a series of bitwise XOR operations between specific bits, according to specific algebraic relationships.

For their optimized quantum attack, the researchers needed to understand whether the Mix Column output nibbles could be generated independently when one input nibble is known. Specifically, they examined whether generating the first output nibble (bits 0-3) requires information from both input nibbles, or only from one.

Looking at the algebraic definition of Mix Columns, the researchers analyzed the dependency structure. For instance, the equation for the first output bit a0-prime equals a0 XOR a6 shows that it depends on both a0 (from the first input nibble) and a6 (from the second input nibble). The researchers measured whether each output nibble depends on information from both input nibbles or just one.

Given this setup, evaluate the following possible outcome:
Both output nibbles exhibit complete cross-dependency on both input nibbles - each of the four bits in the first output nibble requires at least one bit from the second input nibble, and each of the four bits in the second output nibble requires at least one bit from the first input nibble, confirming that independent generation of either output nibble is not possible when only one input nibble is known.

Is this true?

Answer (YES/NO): NO